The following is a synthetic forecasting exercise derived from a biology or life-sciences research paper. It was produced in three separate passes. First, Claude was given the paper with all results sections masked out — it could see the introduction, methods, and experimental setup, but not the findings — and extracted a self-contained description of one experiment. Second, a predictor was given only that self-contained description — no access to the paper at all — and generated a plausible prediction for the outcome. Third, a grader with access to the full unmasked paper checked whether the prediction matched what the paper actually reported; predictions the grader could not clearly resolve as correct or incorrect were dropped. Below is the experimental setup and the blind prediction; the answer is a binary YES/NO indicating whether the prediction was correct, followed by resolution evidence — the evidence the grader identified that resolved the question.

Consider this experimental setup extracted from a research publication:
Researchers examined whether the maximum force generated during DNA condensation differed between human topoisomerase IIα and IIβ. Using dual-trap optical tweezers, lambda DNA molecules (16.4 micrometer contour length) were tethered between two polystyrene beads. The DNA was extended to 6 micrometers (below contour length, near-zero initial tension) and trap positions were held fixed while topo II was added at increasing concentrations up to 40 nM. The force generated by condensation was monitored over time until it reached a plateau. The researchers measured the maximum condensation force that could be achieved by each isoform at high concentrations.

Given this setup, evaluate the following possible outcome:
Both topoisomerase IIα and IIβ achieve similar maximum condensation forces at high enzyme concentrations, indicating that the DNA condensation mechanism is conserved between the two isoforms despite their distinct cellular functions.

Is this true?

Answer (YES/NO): YES